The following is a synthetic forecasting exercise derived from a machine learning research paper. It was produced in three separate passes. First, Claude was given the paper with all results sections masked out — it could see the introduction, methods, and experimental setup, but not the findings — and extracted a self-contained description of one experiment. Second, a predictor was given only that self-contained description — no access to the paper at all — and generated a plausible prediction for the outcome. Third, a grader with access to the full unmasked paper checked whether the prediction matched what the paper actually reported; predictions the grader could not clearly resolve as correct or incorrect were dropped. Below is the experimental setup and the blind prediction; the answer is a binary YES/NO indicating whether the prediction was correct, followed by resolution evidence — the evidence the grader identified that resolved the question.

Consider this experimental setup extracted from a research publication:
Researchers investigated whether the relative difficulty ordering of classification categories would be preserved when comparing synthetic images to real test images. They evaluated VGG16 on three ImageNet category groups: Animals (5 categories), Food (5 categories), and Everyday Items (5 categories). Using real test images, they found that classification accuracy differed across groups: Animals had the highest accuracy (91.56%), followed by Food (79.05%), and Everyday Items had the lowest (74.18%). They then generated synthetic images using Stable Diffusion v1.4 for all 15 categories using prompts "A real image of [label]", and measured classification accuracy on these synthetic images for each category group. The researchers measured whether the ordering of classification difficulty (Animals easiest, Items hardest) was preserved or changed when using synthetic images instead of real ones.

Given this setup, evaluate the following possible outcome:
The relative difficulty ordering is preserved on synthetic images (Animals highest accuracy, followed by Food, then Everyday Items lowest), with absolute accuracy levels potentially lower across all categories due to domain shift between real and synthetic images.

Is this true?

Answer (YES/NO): NO